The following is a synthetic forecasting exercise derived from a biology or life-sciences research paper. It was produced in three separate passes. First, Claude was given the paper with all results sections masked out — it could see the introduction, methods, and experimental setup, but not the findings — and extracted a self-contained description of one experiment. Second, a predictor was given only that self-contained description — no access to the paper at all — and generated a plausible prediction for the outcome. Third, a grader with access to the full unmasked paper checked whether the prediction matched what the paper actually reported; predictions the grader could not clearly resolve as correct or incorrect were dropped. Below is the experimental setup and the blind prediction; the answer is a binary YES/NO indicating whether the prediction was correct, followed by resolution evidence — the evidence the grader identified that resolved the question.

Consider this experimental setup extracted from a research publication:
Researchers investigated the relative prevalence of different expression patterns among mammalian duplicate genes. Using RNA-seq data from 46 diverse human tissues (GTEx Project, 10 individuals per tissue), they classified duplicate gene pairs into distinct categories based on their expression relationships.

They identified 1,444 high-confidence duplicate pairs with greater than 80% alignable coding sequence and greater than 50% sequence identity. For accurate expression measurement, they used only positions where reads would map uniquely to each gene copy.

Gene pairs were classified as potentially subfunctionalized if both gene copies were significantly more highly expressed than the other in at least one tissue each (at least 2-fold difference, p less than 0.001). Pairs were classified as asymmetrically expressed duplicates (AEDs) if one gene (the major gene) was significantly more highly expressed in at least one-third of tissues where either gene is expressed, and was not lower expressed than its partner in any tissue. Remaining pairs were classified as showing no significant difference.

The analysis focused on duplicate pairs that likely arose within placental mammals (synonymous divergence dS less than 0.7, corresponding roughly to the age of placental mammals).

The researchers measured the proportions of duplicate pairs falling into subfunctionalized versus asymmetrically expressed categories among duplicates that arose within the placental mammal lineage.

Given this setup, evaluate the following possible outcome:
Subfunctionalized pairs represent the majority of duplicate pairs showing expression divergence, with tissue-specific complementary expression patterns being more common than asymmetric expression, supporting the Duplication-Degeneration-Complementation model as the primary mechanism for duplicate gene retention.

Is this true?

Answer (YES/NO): NO